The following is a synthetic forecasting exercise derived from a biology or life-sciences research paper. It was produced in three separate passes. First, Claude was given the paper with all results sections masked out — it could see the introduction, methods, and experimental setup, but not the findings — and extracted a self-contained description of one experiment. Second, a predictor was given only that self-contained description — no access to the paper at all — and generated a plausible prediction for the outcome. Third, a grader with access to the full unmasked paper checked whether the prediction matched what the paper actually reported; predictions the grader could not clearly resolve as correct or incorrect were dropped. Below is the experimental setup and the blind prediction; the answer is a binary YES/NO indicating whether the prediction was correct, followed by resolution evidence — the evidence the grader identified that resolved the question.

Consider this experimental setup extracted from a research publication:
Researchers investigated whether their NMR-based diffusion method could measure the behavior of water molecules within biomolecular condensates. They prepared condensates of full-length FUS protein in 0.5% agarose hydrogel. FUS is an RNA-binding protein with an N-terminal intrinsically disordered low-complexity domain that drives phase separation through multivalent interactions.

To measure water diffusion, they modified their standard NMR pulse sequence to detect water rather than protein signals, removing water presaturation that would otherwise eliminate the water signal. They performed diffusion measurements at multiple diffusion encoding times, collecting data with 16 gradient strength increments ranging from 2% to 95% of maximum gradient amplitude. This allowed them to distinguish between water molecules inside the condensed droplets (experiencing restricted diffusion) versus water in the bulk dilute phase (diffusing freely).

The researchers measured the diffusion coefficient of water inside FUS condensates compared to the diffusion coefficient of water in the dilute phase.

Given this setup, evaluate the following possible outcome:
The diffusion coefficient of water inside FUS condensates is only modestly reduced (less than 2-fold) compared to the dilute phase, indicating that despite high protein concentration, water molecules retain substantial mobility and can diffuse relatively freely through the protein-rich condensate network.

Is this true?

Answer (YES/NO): NO